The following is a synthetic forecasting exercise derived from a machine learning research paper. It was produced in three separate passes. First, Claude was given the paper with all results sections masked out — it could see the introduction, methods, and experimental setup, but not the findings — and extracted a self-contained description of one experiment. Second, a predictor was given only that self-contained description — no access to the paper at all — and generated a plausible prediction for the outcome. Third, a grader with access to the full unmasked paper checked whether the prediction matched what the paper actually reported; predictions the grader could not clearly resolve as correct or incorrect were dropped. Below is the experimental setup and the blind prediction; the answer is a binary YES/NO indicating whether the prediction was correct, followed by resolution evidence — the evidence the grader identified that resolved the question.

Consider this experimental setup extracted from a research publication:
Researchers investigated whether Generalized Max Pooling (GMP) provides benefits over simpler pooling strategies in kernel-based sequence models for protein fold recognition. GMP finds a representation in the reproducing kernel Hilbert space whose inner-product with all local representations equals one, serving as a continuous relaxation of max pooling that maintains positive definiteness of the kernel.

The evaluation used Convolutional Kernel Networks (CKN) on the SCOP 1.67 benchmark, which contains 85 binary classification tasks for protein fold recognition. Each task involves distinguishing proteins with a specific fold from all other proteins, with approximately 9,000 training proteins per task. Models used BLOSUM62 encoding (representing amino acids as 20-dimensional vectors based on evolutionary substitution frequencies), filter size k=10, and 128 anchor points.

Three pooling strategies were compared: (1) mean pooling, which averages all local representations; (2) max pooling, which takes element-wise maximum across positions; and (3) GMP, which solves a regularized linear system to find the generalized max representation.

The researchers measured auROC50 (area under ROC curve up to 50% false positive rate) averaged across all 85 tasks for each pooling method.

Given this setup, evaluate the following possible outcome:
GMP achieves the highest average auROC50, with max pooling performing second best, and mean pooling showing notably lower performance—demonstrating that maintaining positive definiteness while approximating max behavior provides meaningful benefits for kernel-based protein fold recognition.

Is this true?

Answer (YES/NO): NO